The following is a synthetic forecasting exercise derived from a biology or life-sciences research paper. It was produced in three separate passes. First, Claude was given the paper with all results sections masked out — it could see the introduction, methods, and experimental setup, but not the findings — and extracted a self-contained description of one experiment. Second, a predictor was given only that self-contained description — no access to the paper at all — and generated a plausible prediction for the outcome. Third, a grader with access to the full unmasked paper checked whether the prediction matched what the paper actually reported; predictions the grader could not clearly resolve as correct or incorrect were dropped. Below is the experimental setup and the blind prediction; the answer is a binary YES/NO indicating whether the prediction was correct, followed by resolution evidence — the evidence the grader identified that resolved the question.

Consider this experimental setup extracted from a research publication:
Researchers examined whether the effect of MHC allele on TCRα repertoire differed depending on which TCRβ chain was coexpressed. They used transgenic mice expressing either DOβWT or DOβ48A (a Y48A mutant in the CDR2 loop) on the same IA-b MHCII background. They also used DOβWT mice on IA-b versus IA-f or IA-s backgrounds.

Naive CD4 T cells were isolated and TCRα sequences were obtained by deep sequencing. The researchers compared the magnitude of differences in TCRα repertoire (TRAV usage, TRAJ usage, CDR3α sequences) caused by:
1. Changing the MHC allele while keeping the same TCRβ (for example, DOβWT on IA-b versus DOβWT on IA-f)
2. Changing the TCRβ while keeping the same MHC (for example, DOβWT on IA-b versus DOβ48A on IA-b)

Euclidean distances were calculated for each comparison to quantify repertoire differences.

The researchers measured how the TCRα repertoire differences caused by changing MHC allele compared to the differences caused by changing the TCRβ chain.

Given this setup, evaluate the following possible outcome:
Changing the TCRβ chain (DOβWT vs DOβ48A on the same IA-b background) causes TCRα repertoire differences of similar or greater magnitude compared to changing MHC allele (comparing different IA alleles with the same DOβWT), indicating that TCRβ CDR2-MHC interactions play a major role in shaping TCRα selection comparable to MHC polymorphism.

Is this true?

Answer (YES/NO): NO